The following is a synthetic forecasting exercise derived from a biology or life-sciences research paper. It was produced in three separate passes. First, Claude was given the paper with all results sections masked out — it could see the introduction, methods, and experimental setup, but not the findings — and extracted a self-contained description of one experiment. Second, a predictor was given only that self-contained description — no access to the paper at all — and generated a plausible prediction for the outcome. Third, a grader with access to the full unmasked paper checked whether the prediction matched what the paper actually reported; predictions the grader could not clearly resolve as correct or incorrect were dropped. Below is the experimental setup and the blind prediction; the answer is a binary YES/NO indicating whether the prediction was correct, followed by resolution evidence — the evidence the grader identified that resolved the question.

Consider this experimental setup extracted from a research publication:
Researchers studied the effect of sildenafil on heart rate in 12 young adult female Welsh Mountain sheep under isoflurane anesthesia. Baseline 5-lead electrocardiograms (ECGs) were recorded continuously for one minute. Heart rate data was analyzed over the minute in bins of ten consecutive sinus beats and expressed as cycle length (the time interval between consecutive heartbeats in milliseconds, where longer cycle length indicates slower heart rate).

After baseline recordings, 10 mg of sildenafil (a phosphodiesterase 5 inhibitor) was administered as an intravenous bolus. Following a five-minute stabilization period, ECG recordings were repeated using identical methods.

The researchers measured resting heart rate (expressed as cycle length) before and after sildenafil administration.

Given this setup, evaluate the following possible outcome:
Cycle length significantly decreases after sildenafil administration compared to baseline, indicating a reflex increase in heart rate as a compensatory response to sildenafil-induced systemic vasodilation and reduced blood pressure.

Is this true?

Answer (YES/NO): YES